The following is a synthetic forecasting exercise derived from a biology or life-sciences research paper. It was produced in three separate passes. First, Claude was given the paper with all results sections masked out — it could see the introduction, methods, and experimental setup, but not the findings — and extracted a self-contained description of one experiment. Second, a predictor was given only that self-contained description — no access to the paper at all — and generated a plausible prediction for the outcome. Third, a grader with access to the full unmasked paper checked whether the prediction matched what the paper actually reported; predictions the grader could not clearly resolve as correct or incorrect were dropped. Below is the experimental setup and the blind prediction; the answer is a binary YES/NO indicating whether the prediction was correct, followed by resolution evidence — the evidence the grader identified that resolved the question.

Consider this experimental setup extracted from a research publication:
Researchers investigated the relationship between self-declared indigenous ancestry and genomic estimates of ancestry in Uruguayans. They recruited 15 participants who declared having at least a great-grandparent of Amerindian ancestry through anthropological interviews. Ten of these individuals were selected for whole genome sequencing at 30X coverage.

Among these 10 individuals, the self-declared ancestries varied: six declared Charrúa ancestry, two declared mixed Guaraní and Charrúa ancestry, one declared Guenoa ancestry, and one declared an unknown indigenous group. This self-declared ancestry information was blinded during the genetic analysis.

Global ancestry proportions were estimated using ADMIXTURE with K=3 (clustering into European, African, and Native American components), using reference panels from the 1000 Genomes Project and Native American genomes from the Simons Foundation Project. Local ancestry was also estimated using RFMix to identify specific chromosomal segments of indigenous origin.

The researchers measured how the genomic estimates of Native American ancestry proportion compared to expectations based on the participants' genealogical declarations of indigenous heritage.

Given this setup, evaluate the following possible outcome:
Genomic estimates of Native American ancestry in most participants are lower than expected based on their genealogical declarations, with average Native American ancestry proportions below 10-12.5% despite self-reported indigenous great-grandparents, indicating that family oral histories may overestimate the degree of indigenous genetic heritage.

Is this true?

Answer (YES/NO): NO